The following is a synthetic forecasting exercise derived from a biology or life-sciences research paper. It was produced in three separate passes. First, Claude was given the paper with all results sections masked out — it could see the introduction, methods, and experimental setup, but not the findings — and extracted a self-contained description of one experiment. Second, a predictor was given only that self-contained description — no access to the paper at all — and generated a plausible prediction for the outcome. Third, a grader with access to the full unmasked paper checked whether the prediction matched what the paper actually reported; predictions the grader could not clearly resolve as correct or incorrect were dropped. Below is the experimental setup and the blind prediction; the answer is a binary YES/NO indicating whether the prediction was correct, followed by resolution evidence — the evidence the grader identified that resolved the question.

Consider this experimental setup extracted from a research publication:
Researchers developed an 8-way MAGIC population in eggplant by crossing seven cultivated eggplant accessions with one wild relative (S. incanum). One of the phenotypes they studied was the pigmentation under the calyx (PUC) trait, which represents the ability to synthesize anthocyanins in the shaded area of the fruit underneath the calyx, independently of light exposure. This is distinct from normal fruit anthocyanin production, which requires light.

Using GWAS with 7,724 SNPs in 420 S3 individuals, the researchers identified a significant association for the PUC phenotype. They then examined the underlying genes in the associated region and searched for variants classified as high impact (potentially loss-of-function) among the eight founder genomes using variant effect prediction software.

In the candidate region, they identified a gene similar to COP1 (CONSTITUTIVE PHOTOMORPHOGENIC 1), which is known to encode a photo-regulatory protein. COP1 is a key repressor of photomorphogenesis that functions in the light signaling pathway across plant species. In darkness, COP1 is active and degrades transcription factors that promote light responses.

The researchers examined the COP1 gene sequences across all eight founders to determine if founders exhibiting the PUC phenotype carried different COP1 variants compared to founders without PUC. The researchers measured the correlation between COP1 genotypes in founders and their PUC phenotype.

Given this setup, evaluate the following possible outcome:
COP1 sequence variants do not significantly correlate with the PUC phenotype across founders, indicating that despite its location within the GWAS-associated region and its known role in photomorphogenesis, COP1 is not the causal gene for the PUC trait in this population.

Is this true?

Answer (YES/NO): NO